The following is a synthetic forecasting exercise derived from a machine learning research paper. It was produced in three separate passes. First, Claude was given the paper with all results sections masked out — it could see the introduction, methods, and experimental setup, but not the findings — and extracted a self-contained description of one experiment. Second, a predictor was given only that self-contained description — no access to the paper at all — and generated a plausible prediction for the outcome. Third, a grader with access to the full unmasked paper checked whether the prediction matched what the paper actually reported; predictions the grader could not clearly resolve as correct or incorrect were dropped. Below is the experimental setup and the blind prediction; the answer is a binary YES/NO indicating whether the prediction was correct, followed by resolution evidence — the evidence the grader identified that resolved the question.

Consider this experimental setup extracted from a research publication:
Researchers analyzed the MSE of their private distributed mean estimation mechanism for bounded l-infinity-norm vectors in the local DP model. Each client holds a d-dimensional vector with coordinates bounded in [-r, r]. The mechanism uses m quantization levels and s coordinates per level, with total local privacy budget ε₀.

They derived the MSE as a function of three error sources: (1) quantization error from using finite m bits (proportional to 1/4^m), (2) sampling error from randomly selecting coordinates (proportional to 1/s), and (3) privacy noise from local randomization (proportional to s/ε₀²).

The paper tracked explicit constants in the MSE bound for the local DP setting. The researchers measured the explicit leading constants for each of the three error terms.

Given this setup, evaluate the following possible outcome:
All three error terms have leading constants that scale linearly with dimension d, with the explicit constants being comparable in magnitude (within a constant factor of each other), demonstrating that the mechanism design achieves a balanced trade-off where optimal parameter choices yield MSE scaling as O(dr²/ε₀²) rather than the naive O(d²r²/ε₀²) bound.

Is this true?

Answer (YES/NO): NO